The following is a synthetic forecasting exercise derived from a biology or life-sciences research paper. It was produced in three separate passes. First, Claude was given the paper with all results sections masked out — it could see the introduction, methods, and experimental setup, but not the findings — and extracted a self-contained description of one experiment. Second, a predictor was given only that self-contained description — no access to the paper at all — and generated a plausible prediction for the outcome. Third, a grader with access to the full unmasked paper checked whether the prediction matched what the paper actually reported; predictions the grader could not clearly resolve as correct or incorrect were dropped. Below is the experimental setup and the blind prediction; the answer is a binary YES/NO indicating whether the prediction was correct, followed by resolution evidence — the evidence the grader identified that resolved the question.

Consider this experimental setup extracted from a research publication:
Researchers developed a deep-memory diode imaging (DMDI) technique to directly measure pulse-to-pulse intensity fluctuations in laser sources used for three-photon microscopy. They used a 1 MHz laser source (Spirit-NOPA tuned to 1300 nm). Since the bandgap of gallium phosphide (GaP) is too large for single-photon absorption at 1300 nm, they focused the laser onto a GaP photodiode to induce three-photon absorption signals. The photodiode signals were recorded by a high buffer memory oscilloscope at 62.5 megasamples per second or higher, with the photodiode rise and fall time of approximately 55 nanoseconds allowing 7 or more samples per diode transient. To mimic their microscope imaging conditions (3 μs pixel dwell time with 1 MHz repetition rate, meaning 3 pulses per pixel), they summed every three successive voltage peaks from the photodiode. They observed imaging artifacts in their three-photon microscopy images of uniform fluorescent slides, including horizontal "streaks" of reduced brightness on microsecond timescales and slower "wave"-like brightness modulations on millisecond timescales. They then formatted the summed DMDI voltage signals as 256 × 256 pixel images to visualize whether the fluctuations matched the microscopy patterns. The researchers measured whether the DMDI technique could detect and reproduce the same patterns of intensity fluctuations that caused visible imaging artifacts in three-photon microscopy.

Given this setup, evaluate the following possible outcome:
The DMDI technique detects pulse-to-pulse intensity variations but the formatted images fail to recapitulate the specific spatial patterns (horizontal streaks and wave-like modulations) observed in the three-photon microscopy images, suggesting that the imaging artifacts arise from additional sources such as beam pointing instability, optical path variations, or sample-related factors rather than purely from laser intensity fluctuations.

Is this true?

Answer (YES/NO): NO